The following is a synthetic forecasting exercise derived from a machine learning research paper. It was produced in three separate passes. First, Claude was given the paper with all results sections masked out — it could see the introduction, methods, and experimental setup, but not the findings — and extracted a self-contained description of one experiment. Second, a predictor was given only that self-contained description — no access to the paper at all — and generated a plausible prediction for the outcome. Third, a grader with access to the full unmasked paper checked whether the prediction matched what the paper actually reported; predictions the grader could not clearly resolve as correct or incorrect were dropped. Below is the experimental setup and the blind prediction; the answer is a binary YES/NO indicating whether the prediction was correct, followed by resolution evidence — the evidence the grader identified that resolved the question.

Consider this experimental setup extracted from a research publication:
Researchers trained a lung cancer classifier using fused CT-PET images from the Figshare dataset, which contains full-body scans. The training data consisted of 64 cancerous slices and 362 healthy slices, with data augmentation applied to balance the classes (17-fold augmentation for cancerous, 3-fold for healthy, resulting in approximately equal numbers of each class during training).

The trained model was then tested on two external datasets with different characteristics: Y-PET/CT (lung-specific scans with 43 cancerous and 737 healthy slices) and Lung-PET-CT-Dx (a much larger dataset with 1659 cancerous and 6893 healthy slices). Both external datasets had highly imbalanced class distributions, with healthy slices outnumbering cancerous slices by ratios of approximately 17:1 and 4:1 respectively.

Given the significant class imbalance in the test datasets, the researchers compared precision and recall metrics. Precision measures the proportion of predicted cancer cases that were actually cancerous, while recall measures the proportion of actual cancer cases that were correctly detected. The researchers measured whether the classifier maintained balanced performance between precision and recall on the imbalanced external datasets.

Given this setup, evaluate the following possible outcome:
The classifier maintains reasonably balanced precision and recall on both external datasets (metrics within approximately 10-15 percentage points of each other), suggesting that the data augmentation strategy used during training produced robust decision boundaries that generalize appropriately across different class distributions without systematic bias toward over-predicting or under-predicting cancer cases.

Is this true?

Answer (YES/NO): YES